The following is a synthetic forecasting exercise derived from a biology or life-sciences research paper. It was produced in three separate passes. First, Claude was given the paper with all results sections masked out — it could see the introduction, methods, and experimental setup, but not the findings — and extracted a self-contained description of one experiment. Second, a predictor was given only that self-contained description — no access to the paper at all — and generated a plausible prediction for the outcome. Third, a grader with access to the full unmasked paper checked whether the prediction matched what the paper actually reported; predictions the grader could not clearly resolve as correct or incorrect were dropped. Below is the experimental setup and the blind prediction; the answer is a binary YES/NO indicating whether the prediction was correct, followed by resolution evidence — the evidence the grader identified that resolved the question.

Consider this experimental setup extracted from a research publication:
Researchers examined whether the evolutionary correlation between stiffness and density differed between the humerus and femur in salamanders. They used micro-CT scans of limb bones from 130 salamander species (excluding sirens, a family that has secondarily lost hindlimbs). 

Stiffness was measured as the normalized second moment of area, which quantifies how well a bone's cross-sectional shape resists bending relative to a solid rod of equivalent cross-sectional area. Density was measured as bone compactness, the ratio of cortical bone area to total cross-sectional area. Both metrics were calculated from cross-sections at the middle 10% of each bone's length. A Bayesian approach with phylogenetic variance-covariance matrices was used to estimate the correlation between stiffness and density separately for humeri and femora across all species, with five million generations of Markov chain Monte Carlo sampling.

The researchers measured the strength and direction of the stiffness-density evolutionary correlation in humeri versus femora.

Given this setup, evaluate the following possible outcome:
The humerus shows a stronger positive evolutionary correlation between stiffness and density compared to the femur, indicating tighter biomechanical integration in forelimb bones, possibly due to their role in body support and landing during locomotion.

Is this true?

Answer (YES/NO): NO